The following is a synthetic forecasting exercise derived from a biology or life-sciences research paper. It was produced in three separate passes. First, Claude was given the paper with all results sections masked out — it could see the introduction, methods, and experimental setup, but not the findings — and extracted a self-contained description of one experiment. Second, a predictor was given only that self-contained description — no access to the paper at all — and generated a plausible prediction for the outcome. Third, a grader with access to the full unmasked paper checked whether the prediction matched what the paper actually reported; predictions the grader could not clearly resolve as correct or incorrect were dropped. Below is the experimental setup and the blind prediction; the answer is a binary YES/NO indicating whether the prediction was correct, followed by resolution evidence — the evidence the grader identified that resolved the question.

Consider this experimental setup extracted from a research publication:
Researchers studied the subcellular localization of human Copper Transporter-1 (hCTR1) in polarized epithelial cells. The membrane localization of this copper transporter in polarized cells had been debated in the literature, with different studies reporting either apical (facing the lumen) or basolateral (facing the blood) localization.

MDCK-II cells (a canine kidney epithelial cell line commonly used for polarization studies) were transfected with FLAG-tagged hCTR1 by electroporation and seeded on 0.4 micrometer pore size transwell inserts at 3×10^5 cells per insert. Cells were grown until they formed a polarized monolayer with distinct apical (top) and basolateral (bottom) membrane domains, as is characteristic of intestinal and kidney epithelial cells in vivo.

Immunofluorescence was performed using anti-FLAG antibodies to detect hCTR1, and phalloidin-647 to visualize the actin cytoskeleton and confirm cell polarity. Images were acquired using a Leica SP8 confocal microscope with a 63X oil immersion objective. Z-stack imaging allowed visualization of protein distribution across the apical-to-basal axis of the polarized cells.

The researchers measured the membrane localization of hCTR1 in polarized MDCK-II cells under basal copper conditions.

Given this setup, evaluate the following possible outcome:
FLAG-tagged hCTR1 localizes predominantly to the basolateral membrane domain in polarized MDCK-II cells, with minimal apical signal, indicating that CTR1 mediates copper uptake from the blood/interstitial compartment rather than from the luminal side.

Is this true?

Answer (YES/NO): YES